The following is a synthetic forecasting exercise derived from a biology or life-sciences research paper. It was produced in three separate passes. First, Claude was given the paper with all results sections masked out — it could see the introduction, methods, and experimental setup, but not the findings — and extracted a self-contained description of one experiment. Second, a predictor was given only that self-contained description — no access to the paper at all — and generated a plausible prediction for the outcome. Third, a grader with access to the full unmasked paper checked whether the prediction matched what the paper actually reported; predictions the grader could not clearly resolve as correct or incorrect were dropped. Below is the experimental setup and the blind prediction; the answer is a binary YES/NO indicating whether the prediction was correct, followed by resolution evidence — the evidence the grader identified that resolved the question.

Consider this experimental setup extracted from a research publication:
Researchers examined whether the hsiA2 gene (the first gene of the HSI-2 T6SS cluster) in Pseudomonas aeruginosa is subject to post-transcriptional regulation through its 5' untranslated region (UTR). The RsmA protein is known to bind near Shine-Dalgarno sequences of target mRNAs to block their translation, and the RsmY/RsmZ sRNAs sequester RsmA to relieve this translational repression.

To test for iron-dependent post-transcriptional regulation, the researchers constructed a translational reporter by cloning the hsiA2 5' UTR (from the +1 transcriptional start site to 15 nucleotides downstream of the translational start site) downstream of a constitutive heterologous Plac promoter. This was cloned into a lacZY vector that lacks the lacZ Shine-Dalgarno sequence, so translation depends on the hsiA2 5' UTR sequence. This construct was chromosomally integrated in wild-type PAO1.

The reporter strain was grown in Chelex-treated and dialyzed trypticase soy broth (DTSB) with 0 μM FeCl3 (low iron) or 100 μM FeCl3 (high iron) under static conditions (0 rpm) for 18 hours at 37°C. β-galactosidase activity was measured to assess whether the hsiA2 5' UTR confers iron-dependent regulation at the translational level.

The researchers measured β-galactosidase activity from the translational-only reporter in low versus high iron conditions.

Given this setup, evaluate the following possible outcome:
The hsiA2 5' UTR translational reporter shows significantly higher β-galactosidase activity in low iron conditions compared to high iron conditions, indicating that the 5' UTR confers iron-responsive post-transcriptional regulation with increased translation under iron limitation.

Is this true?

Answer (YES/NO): NO